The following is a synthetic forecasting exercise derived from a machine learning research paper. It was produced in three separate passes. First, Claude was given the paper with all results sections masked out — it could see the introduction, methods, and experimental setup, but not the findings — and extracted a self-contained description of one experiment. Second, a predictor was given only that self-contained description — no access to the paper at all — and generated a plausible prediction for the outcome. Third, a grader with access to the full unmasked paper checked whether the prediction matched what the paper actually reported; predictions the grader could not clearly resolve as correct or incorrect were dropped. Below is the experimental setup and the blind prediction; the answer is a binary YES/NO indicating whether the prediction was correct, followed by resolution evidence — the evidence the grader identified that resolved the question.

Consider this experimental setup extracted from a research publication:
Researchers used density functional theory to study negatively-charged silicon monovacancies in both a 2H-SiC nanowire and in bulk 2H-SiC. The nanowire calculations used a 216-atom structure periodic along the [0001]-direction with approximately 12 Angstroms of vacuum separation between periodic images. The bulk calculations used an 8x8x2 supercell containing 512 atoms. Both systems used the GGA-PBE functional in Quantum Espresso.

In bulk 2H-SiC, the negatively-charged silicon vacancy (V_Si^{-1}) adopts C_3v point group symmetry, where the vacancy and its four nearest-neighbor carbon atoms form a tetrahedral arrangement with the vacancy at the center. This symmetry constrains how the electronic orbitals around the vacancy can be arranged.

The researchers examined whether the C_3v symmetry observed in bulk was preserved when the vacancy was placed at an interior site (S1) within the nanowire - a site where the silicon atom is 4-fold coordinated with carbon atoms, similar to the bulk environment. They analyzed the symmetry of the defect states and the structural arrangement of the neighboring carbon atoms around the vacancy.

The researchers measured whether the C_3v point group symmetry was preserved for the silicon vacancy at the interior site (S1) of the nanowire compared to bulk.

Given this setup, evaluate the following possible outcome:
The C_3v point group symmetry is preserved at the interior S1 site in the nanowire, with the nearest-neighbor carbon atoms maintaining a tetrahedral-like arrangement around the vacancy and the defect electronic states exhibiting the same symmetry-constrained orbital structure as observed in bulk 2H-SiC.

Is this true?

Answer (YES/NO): NO